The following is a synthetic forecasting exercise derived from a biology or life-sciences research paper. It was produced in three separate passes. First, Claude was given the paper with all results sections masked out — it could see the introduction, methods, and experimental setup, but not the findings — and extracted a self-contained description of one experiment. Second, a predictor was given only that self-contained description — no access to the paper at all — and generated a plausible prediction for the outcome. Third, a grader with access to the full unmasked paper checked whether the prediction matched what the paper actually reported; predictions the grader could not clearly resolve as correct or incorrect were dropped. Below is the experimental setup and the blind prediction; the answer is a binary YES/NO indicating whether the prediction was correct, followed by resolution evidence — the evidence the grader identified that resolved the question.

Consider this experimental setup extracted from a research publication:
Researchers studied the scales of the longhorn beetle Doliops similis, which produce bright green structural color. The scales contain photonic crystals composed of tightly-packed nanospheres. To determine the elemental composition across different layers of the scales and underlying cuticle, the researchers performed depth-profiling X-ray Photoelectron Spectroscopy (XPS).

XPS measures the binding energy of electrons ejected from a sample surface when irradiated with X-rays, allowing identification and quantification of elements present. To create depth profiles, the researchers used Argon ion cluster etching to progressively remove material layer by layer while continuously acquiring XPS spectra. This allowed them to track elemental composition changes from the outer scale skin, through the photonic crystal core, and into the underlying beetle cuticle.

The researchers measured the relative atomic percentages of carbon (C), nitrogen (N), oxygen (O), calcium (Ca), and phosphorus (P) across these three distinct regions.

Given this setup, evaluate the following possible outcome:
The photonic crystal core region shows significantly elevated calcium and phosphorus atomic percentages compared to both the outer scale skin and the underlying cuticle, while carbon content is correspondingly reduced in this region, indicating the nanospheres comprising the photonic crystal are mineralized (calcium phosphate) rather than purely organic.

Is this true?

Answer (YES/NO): YES